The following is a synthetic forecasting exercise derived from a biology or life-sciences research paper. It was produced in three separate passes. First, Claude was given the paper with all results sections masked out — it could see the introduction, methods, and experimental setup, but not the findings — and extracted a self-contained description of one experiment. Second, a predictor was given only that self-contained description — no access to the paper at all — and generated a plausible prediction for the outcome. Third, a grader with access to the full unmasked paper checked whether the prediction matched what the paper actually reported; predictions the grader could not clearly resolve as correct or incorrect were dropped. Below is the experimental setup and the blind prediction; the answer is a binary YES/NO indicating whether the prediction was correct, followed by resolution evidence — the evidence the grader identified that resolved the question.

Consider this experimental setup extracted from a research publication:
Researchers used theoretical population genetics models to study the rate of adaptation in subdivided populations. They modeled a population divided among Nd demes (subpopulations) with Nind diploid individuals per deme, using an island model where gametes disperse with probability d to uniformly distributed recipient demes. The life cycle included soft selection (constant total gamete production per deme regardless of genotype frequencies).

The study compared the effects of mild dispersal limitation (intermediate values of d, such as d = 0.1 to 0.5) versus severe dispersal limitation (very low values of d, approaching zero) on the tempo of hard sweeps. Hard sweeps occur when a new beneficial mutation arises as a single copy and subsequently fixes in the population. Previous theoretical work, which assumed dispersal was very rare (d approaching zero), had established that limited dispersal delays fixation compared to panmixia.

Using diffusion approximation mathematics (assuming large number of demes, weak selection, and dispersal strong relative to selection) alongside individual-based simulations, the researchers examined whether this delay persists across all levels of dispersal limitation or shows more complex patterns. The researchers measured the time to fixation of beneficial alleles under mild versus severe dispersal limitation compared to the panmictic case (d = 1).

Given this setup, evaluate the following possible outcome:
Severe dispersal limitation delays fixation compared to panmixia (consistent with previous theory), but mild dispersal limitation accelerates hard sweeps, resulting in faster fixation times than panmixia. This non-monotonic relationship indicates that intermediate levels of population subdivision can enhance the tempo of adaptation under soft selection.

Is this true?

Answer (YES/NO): NO